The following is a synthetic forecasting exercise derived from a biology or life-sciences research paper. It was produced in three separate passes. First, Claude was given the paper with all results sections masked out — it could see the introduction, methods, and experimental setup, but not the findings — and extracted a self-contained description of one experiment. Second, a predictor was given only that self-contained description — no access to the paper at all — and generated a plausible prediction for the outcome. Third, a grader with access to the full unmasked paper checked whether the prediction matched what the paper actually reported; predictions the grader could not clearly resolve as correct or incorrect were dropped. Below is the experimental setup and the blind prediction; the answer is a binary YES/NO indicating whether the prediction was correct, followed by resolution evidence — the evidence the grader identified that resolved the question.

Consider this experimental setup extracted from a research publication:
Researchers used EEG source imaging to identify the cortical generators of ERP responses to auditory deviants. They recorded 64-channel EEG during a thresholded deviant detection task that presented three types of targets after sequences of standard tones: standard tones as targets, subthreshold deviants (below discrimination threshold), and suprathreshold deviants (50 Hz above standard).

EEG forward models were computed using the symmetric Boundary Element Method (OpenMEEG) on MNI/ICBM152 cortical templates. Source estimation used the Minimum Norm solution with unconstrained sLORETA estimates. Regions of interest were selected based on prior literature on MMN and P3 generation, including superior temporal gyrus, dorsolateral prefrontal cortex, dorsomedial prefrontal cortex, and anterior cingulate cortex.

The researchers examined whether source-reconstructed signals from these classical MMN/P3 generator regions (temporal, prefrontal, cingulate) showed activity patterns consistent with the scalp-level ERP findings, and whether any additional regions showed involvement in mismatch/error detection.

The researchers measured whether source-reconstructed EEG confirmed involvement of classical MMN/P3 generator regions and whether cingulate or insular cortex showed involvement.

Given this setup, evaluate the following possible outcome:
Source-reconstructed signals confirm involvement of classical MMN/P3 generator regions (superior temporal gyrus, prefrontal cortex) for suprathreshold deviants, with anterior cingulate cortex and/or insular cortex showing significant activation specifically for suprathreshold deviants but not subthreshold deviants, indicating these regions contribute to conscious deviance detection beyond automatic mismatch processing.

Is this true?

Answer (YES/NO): NO